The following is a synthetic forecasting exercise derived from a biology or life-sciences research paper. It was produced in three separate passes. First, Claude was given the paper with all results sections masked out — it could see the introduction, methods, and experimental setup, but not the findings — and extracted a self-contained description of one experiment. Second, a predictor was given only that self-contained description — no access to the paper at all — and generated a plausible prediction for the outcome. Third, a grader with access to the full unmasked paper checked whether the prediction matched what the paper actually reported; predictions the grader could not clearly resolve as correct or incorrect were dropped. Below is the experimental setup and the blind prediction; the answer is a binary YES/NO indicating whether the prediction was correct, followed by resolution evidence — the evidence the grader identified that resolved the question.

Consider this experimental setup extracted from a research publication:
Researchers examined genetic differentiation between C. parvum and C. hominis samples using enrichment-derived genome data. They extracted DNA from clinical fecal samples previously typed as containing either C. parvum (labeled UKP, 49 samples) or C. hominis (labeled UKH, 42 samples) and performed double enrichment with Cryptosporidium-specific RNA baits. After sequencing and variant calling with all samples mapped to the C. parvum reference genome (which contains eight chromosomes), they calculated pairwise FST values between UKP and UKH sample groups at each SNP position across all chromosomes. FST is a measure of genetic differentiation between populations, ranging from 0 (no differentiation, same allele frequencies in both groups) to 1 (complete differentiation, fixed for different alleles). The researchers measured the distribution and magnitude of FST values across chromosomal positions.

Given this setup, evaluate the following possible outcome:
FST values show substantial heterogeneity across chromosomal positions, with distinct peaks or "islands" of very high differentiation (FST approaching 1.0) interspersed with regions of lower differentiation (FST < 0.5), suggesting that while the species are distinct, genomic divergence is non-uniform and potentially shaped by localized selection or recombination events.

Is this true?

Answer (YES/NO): NO